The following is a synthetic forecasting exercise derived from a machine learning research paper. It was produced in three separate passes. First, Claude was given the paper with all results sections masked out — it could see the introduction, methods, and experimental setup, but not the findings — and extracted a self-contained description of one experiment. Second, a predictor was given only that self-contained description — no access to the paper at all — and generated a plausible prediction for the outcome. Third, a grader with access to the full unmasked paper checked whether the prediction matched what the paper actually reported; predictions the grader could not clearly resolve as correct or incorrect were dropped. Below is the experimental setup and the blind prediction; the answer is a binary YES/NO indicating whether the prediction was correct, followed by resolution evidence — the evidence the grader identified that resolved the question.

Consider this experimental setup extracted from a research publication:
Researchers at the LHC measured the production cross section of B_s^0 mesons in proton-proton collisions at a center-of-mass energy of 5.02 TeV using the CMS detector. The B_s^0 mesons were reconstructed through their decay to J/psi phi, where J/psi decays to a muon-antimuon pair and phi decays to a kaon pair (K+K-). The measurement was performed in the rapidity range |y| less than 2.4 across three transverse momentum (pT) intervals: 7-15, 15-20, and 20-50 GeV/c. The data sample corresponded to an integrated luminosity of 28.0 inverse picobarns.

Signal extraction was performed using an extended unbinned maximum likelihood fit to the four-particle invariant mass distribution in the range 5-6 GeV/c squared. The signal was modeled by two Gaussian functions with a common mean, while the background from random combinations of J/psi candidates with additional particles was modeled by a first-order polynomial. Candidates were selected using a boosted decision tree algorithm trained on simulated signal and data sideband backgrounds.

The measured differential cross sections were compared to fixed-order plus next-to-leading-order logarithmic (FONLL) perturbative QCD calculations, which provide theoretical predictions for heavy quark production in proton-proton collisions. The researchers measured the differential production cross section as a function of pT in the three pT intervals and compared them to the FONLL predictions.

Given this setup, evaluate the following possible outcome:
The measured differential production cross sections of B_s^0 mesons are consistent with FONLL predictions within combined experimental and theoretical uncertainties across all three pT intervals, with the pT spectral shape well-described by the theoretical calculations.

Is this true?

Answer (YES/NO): YES